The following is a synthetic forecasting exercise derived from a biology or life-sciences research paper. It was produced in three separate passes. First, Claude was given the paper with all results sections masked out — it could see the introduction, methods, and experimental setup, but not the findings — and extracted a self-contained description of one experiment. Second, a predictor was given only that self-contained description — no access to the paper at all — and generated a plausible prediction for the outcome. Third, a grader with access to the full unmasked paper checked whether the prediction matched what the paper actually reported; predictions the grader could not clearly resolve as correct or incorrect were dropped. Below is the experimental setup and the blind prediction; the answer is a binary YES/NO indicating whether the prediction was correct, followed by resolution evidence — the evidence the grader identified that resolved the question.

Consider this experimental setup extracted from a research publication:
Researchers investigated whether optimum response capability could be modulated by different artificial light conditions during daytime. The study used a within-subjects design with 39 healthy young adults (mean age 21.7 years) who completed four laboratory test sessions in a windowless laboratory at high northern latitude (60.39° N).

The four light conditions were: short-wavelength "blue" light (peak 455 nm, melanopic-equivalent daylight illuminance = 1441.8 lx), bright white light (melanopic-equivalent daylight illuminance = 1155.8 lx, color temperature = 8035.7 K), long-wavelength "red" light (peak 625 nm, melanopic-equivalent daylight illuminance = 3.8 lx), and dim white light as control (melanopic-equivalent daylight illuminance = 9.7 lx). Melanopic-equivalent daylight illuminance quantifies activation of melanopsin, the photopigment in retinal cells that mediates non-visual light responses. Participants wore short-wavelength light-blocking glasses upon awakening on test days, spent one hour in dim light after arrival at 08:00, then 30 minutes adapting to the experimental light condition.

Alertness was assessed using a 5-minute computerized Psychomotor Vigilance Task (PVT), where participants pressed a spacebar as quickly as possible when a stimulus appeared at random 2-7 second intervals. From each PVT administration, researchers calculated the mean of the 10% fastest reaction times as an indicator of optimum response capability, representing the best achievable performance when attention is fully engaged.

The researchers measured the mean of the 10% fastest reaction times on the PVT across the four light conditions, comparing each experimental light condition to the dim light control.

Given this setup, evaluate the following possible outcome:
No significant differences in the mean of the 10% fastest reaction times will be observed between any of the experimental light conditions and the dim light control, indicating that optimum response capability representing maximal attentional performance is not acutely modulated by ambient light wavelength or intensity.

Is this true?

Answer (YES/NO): NO